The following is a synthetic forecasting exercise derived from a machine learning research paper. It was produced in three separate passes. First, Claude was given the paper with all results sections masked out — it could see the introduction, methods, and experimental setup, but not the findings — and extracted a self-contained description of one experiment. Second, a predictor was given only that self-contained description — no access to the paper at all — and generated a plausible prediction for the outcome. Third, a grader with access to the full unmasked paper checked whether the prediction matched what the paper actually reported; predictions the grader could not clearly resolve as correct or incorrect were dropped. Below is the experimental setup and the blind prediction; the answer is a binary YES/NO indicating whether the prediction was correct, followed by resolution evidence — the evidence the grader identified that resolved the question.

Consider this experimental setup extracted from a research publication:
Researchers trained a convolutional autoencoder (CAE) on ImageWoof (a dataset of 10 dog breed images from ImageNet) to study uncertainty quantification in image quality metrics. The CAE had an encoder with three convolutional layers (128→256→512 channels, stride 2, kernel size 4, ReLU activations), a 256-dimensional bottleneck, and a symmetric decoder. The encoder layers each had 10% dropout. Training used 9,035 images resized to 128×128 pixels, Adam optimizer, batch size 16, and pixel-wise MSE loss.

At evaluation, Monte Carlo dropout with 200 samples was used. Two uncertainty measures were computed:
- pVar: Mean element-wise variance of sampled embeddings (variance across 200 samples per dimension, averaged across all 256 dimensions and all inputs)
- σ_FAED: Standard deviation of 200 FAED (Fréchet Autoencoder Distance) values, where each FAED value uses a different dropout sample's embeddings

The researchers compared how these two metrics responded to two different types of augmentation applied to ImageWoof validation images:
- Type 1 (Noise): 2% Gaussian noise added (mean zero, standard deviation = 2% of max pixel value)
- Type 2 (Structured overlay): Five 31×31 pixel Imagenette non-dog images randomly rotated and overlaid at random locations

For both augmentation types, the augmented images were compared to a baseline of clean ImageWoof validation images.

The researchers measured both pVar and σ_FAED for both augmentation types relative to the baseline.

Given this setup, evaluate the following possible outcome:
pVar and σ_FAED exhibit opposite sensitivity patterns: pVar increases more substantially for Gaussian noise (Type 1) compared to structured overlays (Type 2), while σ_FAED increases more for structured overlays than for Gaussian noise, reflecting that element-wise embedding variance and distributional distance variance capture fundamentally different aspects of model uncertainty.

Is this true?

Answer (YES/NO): NO